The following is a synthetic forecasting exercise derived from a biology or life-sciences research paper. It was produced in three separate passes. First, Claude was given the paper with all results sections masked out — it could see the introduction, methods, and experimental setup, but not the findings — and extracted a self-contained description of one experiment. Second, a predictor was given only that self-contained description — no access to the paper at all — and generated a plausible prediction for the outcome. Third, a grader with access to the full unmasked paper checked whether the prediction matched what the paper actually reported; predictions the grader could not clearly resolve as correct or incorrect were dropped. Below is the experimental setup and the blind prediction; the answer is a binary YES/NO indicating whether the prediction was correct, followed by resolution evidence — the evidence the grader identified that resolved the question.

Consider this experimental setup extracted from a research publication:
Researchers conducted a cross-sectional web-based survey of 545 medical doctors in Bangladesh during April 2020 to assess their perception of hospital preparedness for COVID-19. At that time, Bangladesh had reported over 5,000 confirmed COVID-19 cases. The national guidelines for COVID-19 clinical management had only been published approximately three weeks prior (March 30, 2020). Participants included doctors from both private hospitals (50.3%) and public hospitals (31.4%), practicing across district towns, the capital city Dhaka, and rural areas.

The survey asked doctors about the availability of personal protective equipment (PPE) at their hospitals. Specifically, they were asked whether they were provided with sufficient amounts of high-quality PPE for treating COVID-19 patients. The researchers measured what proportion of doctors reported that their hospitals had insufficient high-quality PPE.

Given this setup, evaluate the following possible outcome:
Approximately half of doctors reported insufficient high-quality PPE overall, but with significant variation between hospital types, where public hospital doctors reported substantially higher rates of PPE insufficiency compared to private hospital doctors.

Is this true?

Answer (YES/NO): NO